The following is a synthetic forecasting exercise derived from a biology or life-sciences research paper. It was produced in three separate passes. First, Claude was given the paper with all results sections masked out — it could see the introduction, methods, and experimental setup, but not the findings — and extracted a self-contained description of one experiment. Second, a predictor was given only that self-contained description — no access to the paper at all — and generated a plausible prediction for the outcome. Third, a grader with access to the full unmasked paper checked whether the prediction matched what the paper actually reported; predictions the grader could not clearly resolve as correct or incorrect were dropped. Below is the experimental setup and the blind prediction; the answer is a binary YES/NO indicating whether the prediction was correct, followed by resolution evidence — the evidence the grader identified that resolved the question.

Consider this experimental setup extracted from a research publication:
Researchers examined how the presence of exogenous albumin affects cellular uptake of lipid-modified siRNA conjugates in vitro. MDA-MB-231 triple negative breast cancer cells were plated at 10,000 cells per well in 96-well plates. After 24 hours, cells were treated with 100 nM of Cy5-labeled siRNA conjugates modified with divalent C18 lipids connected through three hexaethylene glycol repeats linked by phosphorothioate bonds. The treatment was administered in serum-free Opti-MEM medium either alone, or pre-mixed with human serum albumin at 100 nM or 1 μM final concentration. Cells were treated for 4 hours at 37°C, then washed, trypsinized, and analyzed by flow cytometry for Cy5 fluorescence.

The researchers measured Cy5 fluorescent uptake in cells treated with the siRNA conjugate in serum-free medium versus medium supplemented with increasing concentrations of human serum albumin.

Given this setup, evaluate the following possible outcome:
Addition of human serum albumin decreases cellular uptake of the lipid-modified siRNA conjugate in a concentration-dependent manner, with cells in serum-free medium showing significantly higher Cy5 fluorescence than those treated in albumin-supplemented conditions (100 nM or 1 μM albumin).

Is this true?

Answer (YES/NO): YES